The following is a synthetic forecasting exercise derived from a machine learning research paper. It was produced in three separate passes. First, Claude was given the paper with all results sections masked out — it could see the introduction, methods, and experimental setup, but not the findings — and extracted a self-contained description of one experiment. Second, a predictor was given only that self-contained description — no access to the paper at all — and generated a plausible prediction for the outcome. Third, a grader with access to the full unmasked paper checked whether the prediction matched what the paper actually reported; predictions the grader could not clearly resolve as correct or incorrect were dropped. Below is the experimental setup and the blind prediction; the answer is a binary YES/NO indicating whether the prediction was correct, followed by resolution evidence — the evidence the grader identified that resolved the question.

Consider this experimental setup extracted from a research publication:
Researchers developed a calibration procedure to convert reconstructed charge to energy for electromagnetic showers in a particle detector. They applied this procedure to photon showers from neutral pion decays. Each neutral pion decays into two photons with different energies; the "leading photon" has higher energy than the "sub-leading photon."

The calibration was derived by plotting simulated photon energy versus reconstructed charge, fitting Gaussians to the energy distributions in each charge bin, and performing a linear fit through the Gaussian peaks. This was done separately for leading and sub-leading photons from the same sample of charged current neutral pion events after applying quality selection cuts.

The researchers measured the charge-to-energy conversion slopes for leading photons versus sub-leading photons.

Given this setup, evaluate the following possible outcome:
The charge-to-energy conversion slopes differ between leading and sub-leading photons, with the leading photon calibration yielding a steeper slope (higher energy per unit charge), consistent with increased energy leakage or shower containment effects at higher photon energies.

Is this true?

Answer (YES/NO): NO